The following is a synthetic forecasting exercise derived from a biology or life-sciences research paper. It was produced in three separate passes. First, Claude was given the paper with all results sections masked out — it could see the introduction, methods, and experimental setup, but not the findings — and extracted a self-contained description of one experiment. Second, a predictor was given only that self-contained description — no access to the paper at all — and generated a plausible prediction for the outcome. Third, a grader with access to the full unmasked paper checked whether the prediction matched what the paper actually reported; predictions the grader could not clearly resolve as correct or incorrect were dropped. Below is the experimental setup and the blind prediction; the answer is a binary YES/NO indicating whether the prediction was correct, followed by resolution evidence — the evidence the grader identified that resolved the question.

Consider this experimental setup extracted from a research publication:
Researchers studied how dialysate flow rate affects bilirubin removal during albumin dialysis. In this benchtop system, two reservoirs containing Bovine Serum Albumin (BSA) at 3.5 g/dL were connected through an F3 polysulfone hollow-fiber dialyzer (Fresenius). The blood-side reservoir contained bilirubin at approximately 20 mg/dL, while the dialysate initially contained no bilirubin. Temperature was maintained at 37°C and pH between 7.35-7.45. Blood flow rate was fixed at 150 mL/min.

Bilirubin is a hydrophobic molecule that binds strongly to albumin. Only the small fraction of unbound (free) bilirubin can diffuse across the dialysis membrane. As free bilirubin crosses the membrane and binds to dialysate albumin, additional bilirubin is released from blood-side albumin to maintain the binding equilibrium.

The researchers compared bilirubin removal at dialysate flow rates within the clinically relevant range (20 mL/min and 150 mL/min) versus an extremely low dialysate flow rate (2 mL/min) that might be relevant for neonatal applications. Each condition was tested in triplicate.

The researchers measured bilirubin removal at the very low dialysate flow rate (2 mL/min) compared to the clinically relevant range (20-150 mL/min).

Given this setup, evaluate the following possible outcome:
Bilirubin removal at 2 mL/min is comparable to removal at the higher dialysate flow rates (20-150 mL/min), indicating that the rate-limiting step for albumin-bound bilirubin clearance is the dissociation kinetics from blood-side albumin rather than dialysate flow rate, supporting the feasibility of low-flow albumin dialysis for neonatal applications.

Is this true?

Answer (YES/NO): NO